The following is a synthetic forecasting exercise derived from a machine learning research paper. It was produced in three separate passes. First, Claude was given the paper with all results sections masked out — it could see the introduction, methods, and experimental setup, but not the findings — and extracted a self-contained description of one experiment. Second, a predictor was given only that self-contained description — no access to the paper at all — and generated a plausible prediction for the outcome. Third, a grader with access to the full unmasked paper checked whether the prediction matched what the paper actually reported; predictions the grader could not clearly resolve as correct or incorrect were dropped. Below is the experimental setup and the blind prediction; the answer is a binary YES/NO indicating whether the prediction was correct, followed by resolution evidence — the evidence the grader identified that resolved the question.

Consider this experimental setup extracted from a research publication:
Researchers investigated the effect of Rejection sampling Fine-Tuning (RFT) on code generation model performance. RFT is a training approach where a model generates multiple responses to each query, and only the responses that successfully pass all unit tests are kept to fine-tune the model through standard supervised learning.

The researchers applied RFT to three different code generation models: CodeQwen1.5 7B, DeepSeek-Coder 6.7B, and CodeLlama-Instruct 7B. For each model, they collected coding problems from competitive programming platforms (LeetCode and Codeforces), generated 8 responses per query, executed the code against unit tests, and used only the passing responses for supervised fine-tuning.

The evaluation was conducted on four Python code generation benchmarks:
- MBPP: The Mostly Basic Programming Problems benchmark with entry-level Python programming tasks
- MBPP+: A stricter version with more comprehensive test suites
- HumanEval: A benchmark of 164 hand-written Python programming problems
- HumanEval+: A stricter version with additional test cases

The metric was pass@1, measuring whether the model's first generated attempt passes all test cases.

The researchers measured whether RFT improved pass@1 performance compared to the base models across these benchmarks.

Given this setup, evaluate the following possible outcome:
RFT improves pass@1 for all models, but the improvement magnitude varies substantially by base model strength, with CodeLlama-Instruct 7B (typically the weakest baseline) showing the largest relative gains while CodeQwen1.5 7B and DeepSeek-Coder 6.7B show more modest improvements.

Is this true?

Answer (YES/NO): NO